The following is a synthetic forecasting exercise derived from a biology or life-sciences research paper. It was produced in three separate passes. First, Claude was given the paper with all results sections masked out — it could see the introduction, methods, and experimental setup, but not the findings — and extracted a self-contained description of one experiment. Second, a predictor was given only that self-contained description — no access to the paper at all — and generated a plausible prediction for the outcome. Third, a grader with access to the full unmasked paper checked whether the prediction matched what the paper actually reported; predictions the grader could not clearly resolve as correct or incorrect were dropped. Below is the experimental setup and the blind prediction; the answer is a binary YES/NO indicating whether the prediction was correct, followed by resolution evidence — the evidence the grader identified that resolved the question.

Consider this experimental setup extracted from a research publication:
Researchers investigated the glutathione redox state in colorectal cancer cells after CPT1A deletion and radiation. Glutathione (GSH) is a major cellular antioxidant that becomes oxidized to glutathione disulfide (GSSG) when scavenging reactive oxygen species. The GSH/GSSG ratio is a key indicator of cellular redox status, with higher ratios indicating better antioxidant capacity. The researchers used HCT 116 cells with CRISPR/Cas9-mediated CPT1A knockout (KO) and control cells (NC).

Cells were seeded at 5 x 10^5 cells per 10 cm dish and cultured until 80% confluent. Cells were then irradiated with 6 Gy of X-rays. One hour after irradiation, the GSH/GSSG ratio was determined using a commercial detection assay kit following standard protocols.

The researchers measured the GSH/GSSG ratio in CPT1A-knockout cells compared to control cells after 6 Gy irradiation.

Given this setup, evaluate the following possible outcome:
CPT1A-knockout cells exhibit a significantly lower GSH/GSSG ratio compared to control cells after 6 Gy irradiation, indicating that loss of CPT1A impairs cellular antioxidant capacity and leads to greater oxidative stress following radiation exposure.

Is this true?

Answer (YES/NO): NO